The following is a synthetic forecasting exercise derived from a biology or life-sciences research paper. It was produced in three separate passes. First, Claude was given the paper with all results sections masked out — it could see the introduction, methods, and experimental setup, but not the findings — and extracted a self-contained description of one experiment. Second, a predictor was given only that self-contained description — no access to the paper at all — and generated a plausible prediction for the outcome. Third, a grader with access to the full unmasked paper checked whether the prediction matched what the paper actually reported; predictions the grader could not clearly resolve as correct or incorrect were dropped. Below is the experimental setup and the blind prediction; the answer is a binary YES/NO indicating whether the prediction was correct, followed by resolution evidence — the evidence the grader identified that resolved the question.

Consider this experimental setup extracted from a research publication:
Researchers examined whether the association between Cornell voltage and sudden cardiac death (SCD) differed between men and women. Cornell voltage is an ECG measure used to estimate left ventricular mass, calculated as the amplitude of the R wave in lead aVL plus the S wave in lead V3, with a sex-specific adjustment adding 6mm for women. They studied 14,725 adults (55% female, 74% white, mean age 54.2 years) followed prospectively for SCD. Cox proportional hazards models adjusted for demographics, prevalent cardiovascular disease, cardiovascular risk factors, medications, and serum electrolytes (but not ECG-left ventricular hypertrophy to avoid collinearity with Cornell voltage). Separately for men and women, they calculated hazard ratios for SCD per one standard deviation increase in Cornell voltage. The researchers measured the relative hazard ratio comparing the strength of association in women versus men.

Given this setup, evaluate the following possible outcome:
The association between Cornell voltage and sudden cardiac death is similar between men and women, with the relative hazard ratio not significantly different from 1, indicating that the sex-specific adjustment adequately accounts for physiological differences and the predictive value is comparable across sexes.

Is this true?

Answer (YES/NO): YES